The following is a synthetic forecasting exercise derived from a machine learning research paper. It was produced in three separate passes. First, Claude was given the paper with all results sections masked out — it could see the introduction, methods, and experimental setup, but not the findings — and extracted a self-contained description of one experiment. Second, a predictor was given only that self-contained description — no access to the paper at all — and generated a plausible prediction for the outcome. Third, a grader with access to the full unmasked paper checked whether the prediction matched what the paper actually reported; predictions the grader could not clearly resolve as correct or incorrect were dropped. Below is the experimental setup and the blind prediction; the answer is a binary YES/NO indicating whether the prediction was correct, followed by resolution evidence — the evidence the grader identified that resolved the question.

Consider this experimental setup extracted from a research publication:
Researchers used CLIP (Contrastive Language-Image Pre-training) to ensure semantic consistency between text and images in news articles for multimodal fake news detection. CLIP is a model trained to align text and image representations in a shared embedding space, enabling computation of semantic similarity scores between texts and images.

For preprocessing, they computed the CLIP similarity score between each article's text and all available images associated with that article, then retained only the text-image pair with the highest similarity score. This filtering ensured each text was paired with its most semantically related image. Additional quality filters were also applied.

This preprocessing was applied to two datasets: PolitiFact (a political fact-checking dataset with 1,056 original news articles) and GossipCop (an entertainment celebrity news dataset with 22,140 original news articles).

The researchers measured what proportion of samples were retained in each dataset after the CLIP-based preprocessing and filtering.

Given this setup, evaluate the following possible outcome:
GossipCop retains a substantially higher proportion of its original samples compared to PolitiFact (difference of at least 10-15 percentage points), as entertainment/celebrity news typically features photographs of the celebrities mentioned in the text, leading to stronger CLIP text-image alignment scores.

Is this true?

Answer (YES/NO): YES